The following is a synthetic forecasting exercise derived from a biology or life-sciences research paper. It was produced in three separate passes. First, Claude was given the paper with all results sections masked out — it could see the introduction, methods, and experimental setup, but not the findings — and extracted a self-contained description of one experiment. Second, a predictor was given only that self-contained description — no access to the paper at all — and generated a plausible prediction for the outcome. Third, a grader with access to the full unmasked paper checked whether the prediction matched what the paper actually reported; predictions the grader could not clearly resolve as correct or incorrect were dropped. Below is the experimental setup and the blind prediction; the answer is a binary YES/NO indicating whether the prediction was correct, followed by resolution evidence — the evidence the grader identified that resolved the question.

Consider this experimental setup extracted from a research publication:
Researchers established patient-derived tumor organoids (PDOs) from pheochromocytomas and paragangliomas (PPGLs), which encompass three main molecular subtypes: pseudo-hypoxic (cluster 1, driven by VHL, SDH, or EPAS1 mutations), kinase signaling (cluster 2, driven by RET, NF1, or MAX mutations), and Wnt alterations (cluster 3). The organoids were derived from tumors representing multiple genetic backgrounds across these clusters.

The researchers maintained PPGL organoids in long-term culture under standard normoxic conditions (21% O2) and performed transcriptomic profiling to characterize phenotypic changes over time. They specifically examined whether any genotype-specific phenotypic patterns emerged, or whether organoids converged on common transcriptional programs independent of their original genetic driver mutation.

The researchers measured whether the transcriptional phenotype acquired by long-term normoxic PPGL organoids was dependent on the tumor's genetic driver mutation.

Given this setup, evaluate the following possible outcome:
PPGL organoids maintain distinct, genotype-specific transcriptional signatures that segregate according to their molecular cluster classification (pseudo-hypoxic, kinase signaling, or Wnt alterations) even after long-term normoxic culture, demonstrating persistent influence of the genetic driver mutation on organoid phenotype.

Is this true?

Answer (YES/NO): NO